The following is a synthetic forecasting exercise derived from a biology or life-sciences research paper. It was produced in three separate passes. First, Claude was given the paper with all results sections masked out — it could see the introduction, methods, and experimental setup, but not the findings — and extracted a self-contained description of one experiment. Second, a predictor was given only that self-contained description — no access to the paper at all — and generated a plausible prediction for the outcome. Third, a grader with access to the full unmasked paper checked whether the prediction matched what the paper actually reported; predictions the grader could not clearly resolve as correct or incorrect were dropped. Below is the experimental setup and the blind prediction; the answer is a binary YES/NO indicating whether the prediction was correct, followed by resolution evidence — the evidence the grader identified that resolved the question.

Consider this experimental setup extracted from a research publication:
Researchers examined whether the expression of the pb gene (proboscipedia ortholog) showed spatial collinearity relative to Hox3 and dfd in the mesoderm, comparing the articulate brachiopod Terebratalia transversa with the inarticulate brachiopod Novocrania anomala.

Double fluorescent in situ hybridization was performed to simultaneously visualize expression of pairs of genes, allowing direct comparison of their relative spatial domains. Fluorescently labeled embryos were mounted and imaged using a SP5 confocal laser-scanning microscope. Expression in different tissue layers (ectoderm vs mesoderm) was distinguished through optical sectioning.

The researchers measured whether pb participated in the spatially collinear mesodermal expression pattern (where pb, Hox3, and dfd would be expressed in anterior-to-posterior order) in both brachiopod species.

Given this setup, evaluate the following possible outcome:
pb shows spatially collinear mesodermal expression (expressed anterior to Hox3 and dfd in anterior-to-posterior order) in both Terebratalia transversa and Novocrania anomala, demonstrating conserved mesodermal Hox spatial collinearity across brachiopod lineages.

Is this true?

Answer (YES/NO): NO